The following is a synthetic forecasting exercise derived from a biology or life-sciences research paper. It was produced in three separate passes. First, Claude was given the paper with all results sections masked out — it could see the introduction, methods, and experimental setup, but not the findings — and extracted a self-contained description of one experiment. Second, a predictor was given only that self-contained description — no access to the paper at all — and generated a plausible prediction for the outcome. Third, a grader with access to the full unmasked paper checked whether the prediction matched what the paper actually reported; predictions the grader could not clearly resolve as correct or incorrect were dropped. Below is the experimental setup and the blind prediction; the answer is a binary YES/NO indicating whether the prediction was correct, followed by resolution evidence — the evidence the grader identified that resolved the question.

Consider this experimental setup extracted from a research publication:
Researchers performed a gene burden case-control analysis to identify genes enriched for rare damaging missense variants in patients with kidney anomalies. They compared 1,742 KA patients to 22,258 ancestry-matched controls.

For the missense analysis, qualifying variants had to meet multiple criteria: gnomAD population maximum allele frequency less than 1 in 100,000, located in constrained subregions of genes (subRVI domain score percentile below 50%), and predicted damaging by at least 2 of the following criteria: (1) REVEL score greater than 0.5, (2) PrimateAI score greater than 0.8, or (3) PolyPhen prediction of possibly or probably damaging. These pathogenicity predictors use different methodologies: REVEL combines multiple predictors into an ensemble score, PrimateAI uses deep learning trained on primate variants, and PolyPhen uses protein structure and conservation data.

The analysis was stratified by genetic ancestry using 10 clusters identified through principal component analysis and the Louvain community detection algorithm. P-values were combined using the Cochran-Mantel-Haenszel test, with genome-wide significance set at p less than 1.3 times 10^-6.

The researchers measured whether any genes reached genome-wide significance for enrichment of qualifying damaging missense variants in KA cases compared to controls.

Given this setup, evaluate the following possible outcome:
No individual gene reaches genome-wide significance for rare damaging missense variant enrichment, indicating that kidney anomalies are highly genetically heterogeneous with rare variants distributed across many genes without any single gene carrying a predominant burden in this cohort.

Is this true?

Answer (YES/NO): YES